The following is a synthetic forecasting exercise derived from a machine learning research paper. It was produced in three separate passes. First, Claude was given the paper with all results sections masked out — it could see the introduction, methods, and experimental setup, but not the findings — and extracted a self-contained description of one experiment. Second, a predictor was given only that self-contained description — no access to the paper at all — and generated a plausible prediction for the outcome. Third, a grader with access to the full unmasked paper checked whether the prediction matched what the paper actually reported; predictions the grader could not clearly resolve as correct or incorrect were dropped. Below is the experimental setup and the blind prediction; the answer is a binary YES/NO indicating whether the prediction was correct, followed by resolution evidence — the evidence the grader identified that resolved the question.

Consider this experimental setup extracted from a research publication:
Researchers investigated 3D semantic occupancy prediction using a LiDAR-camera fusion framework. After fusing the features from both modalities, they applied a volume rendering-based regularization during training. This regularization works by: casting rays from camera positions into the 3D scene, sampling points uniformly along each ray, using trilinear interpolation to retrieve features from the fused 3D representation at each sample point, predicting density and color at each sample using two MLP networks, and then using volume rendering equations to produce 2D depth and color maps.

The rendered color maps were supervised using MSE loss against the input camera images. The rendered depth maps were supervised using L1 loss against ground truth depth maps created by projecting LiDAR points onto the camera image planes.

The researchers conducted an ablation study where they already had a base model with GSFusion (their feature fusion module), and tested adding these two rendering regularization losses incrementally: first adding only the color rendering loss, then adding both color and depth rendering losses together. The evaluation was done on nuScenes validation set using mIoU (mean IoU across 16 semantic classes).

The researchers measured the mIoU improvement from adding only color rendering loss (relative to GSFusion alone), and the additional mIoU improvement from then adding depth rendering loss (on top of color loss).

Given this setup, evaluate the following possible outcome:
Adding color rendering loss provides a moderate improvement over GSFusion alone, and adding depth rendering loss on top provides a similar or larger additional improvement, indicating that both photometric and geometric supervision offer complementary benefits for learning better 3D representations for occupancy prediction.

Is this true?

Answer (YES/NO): YES